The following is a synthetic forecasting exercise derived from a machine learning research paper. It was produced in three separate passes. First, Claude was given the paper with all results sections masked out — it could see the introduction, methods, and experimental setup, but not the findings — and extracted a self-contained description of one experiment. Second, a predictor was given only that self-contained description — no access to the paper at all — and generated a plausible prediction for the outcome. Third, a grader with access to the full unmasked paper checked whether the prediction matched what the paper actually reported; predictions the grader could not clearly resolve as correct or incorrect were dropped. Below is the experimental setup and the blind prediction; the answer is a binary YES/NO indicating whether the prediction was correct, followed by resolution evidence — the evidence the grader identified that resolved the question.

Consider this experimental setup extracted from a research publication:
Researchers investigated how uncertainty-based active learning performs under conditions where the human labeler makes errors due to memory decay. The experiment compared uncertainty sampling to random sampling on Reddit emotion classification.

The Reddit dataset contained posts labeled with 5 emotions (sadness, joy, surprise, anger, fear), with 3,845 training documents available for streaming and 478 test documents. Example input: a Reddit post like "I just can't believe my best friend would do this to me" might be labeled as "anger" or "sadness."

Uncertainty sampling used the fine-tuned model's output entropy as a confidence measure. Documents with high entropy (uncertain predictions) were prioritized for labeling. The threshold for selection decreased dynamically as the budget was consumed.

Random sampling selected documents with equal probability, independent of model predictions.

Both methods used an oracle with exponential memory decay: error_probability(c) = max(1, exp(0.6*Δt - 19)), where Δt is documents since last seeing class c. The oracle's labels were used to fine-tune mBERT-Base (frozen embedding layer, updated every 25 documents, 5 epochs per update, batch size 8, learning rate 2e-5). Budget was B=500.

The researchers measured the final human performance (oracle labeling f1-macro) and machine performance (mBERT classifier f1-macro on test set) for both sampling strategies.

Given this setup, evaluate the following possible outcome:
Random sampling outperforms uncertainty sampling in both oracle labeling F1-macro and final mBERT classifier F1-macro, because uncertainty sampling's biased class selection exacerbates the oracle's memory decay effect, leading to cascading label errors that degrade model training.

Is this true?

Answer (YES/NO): YES